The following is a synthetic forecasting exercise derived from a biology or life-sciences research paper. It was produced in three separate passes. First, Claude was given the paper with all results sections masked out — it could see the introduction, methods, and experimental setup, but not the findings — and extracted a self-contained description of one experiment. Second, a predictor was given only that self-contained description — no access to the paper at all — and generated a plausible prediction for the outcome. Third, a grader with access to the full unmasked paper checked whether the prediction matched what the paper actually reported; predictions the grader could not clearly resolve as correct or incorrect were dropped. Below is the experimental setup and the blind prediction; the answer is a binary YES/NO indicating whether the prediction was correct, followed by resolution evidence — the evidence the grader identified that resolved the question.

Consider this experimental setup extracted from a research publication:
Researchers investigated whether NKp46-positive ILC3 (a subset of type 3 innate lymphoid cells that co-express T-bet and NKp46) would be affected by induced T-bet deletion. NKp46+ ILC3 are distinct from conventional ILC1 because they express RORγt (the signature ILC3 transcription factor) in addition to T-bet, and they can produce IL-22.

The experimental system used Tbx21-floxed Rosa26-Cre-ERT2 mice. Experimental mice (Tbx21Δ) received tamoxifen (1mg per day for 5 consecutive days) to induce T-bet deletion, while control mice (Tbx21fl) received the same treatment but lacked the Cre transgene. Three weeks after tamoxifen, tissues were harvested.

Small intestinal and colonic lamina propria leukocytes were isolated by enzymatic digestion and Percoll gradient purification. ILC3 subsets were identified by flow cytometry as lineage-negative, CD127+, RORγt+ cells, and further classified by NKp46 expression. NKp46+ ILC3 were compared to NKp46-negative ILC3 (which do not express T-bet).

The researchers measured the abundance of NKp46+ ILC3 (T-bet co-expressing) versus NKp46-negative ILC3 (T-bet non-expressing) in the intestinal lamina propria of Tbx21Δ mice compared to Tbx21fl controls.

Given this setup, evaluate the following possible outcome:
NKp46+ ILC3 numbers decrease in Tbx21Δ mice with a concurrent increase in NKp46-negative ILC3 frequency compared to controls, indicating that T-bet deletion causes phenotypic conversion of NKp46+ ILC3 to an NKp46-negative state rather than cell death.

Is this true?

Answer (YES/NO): NO